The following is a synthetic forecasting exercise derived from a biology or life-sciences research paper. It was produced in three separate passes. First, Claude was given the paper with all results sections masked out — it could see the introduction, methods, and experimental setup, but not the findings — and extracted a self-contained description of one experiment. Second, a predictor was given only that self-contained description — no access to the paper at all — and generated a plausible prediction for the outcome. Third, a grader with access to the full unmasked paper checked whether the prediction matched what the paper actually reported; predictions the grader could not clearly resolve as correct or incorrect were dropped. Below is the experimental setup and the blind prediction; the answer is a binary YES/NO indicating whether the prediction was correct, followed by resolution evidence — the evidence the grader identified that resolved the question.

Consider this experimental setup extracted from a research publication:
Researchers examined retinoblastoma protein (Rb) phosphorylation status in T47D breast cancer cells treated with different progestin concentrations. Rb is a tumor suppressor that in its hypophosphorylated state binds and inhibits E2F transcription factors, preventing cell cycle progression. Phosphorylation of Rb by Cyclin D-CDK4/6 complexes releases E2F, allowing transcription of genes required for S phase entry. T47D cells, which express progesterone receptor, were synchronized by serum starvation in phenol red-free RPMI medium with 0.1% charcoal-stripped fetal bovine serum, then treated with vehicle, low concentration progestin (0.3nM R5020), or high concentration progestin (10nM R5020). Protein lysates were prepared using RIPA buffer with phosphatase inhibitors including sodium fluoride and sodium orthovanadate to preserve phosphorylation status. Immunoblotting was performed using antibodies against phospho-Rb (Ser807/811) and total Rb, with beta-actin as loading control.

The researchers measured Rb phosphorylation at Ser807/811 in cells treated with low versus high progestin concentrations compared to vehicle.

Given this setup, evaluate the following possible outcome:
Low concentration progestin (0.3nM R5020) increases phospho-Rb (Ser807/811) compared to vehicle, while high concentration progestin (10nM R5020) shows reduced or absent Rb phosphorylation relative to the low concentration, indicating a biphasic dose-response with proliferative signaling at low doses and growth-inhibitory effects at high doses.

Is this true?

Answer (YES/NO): YES